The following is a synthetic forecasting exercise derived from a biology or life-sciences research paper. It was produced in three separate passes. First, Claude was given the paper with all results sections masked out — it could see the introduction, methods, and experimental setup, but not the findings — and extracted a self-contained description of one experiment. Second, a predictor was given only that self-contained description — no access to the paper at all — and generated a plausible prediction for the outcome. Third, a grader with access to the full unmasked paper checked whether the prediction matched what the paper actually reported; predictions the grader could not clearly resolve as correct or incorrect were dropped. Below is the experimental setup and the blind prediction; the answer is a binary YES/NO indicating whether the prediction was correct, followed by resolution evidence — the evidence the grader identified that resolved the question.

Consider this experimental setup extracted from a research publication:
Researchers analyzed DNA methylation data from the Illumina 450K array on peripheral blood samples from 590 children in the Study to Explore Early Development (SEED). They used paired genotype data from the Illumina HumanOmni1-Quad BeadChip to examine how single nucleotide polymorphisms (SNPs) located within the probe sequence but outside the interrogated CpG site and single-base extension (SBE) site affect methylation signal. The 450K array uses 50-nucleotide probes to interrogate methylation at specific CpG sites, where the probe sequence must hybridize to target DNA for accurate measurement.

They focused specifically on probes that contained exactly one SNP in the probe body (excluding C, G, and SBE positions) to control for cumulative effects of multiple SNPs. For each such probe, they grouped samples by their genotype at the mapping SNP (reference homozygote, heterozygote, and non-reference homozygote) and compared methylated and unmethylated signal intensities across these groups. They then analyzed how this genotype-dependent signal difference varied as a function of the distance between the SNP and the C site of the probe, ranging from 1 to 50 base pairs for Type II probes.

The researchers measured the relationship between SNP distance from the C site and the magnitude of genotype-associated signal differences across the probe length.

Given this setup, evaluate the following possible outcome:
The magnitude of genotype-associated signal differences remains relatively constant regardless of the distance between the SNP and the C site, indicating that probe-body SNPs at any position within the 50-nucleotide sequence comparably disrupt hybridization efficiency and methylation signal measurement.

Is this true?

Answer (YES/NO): NO